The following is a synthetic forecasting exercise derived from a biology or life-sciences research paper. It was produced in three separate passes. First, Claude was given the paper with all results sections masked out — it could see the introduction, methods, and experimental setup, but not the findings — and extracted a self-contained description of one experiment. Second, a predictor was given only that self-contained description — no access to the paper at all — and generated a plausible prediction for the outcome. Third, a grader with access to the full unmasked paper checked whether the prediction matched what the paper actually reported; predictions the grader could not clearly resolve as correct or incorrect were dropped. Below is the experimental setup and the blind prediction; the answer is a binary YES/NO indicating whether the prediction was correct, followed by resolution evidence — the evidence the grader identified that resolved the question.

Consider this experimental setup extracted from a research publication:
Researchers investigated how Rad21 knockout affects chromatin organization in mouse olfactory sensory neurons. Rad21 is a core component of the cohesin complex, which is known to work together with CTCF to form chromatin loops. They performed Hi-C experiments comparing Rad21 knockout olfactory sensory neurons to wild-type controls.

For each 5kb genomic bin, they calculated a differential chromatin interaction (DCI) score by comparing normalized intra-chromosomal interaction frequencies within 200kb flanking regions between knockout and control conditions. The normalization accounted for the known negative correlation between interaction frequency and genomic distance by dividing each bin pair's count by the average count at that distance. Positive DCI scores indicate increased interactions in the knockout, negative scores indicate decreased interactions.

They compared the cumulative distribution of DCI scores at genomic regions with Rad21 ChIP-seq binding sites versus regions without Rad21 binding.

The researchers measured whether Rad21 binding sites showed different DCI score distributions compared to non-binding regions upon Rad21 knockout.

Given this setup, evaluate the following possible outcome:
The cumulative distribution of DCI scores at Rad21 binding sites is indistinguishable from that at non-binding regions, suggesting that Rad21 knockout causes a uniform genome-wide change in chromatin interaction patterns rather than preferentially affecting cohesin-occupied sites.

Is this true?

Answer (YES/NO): NO